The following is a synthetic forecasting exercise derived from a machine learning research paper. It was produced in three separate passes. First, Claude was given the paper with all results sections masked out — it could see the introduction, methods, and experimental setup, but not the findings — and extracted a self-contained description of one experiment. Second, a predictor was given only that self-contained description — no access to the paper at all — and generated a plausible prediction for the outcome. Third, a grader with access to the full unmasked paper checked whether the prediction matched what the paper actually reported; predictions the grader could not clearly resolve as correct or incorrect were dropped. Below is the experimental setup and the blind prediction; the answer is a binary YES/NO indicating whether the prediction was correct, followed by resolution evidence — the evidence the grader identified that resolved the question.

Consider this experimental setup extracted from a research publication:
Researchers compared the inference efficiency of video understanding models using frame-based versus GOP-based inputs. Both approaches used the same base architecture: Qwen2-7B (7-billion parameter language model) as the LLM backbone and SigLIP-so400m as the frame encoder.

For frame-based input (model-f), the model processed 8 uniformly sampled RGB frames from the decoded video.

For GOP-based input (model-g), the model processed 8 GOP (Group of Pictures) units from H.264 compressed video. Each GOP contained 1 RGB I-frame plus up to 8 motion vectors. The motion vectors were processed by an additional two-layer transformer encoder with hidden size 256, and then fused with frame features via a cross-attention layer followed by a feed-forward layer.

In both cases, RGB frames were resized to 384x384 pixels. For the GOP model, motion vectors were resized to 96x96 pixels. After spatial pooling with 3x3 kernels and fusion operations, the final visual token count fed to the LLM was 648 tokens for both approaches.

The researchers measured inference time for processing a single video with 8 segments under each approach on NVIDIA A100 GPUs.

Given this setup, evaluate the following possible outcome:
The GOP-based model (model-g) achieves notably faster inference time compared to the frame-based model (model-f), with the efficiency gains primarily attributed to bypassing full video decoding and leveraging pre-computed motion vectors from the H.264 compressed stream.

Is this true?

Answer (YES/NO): NO